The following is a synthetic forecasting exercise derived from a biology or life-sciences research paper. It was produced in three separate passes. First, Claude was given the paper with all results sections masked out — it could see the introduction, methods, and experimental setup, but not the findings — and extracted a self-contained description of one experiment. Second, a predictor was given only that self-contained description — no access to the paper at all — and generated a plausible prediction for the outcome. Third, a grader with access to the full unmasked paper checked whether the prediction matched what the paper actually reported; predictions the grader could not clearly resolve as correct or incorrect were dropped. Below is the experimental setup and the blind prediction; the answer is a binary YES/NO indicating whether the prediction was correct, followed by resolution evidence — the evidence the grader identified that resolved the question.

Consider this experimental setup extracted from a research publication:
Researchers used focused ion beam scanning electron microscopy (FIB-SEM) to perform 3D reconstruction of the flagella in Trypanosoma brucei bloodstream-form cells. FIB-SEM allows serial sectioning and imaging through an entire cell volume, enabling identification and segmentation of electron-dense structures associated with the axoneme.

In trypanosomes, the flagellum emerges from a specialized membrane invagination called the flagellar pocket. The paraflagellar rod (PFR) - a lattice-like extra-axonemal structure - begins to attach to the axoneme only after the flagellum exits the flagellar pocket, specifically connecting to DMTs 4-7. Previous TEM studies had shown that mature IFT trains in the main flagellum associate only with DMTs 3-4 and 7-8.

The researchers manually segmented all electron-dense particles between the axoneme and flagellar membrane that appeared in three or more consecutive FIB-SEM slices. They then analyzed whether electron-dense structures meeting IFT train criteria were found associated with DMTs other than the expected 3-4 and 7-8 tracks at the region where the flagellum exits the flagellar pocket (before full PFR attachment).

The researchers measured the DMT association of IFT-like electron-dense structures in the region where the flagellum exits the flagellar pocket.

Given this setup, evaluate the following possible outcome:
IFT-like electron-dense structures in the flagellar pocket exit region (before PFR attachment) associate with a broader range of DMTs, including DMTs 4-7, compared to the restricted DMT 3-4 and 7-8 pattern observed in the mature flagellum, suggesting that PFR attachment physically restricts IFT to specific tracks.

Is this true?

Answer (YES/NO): YES